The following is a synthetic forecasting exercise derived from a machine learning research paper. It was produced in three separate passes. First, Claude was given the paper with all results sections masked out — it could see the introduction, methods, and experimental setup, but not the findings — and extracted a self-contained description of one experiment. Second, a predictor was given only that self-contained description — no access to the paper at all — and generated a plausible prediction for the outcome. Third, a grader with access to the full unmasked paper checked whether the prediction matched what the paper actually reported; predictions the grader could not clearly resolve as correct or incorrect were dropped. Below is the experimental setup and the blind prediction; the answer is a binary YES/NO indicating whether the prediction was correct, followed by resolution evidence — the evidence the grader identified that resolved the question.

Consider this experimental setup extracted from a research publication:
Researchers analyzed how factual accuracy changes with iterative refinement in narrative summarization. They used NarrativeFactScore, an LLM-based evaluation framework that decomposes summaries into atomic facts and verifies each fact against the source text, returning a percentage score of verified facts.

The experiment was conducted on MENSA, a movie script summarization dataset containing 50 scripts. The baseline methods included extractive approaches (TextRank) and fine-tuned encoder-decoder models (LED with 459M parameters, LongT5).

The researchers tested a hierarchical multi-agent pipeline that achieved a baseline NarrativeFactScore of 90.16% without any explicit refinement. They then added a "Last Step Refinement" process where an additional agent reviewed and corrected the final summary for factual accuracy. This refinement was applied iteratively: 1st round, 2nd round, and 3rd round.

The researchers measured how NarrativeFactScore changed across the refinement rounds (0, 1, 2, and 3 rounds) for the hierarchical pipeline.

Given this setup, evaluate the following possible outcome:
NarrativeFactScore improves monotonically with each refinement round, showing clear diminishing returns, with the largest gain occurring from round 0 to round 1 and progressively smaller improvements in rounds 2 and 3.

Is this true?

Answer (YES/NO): YES